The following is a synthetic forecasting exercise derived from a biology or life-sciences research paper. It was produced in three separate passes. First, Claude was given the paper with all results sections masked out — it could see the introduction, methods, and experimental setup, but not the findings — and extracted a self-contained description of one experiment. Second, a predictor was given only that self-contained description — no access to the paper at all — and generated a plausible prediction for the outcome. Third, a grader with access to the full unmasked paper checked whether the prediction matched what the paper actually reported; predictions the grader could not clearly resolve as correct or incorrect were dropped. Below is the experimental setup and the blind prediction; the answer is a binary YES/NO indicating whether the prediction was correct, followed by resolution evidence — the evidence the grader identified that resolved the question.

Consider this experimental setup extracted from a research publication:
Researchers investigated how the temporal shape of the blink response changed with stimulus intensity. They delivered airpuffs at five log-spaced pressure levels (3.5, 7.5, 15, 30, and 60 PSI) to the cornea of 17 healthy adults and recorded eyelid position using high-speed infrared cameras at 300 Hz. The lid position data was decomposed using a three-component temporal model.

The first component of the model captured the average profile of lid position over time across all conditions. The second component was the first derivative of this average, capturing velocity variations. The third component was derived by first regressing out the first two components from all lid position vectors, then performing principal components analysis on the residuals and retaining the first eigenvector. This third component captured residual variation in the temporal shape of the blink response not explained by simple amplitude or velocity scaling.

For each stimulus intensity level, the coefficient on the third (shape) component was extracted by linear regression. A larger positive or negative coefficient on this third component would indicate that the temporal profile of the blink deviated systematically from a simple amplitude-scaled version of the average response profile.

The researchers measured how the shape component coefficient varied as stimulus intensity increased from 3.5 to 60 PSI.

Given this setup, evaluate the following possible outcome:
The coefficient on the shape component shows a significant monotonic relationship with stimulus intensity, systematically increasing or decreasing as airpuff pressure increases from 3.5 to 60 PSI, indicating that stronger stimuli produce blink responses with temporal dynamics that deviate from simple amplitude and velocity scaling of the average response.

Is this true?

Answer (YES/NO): NO